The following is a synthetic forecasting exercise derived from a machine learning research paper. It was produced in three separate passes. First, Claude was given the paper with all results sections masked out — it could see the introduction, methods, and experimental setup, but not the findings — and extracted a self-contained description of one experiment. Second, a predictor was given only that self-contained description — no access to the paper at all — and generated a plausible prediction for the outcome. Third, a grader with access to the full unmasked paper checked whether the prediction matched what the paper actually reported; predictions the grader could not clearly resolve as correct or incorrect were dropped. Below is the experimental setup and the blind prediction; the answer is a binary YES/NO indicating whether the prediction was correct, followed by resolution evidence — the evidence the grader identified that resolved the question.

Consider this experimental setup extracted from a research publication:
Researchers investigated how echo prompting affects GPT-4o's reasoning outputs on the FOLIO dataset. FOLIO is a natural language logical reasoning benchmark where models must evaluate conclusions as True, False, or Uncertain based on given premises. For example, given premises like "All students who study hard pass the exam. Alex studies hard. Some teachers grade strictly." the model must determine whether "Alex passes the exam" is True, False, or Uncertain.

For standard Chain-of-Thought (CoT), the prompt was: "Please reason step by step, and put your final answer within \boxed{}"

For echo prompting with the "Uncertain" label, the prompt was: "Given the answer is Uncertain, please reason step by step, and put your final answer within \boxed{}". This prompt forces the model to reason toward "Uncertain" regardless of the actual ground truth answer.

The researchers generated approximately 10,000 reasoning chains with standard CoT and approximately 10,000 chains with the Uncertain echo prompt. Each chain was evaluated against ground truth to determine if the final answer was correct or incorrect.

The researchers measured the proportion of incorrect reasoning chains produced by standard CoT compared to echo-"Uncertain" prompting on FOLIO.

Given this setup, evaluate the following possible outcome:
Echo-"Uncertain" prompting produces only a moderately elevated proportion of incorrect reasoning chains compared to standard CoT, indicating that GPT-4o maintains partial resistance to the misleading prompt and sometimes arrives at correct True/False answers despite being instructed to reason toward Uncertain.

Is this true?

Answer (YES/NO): NO